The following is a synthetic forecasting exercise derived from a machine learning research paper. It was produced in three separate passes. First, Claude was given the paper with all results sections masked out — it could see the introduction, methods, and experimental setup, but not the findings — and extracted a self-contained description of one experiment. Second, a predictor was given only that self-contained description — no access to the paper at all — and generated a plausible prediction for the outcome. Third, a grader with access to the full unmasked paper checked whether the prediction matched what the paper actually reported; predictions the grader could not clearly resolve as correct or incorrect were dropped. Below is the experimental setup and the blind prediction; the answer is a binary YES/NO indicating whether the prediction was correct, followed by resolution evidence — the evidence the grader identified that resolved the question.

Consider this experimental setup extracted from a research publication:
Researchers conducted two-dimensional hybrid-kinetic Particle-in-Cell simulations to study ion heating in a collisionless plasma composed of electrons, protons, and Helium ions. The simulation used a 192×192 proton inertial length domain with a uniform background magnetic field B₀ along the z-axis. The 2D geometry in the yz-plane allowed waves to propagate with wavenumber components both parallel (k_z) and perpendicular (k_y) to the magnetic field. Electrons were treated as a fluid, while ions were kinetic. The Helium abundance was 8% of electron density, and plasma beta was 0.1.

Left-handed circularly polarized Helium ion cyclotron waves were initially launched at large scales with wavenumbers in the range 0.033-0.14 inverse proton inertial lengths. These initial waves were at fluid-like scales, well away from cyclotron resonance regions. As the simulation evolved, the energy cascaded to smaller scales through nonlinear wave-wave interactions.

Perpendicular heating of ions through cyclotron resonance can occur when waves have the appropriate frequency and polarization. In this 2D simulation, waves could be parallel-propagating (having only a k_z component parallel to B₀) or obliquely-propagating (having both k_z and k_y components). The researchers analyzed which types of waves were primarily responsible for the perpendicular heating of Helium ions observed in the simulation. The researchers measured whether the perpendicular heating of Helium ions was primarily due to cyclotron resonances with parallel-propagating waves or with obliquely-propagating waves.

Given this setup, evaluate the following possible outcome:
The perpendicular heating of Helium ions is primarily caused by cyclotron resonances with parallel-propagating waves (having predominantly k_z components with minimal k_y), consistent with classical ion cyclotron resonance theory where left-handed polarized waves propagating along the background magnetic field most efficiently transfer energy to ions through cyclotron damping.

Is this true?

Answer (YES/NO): NO